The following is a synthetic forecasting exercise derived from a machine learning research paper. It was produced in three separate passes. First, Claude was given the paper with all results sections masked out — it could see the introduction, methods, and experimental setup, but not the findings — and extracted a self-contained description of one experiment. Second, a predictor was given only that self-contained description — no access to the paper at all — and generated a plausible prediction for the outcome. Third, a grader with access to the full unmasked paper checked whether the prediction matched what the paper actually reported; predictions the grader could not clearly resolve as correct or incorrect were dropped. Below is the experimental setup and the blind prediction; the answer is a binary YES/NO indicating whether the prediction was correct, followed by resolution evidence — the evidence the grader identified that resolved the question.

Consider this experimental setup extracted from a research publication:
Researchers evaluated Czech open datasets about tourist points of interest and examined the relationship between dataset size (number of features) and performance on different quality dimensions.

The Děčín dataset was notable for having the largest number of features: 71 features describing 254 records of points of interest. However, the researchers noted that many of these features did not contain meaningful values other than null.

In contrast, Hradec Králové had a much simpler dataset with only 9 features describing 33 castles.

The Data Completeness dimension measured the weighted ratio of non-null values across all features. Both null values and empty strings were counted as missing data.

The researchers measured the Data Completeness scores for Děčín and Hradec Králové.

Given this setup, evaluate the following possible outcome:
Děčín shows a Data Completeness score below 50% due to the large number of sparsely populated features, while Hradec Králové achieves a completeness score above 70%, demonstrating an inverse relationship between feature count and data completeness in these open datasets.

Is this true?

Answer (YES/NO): NO